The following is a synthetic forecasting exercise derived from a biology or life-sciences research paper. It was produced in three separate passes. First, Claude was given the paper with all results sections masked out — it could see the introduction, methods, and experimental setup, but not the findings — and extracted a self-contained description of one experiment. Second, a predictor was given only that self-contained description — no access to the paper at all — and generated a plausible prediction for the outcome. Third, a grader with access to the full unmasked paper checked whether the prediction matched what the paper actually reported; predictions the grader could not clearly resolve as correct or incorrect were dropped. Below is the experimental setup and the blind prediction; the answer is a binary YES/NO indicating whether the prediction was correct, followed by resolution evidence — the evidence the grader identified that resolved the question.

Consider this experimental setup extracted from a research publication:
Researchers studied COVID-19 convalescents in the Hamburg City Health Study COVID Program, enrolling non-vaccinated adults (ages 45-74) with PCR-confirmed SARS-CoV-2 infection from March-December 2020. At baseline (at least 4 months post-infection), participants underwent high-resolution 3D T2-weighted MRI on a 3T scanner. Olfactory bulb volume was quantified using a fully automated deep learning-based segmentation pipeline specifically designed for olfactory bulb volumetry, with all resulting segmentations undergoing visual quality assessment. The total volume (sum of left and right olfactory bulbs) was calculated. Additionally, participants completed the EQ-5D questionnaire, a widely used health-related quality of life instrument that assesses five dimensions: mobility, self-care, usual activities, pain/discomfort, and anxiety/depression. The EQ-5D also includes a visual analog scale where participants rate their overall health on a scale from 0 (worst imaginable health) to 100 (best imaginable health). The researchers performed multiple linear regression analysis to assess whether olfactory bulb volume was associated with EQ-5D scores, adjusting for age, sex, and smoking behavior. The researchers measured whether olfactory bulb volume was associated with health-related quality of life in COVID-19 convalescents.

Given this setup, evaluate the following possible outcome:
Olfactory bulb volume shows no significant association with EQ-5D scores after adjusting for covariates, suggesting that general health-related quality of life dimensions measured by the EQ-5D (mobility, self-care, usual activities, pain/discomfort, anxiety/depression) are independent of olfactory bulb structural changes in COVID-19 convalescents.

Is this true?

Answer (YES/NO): YES